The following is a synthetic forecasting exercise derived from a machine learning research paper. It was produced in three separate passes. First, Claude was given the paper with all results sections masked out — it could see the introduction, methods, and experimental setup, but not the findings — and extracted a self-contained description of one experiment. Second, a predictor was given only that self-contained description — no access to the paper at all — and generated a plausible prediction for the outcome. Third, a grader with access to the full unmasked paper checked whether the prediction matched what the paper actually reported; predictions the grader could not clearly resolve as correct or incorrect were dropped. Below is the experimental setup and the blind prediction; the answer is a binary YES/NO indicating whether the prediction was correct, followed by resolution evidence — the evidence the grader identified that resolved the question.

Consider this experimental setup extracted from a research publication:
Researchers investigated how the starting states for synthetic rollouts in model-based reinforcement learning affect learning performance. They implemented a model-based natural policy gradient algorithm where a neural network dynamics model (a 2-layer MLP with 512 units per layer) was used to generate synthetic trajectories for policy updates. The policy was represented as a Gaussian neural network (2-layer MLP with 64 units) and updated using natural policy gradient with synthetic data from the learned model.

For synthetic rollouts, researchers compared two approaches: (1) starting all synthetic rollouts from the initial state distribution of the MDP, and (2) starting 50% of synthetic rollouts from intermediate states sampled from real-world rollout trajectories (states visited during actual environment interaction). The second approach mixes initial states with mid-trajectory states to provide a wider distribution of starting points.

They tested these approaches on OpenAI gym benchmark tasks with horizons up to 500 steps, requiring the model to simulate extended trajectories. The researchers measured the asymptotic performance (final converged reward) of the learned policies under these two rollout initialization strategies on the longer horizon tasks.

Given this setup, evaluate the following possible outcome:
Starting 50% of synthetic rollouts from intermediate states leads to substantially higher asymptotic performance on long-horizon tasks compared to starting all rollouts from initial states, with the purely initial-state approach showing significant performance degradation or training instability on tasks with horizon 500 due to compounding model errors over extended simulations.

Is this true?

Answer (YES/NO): NO